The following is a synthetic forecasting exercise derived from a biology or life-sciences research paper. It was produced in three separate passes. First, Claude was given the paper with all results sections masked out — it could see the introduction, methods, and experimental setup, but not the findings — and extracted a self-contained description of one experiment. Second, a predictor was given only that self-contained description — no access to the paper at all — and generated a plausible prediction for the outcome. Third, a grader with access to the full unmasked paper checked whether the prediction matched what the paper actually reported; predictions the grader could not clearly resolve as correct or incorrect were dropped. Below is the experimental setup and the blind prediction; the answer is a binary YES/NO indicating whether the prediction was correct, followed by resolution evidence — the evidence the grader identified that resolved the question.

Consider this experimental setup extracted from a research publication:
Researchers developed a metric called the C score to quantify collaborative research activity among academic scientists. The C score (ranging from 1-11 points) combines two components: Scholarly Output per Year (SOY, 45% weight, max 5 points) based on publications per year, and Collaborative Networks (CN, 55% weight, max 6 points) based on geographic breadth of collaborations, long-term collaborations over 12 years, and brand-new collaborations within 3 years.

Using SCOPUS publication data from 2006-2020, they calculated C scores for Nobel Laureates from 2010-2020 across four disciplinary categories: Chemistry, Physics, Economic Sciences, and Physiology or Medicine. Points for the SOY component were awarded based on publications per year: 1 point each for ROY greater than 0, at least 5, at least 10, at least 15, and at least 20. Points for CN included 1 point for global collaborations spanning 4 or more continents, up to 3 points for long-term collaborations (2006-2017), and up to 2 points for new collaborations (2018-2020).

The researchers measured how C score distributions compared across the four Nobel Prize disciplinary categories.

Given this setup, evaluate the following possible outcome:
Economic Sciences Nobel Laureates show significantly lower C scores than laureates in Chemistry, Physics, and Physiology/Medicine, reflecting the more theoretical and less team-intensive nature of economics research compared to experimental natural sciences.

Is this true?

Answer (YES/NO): YES